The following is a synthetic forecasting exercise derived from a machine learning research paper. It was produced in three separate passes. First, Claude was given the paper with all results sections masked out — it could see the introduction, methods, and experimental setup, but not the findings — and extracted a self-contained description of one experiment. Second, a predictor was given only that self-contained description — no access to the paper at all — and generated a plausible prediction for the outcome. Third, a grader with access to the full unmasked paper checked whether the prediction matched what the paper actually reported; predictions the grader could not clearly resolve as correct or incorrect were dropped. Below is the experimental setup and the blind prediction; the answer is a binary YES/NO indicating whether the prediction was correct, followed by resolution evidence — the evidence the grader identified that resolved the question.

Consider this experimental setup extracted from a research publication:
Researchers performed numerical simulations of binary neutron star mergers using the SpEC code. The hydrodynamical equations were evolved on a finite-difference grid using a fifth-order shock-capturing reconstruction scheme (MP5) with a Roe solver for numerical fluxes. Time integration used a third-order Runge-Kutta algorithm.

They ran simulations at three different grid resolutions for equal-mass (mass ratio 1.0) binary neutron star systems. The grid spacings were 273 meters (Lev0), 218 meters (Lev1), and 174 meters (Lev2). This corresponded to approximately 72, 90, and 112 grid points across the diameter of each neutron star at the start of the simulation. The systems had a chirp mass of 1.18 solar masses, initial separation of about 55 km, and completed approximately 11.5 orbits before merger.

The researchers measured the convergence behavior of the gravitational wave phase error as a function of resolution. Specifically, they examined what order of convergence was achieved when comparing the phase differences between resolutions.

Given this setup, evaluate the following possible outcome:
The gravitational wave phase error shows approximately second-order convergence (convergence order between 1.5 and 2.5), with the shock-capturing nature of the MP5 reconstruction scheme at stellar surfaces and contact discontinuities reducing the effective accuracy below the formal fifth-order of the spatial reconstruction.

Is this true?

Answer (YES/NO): NO